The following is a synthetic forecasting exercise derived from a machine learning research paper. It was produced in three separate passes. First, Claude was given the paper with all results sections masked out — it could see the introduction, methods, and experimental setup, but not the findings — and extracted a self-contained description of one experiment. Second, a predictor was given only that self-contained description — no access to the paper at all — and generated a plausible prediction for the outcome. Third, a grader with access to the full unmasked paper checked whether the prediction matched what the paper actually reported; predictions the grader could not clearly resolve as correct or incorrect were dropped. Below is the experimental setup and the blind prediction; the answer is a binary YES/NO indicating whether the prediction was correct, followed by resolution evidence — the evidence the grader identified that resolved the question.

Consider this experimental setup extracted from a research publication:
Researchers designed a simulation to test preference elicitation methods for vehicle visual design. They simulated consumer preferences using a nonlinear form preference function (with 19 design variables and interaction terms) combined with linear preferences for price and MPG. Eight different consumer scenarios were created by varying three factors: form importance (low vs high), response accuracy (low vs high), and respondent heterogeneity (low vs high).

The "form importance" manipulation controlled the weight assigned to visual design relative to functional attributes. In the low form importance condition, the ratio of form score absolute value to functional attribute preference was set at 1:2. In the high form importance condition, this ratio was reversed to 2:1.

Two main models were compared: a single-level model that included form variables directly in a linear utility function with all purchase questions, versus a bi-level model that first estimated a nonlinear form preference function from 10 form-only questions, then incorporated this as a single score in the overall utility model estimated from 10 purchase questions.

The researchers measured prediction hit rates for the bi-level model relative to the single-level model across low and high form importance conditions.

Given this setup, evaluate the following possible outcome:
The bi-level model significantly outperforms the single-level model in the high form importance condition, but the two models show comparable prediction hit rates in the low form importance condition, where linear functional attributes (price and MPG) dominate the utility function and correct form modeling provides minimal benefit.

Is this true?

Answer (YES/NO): NO